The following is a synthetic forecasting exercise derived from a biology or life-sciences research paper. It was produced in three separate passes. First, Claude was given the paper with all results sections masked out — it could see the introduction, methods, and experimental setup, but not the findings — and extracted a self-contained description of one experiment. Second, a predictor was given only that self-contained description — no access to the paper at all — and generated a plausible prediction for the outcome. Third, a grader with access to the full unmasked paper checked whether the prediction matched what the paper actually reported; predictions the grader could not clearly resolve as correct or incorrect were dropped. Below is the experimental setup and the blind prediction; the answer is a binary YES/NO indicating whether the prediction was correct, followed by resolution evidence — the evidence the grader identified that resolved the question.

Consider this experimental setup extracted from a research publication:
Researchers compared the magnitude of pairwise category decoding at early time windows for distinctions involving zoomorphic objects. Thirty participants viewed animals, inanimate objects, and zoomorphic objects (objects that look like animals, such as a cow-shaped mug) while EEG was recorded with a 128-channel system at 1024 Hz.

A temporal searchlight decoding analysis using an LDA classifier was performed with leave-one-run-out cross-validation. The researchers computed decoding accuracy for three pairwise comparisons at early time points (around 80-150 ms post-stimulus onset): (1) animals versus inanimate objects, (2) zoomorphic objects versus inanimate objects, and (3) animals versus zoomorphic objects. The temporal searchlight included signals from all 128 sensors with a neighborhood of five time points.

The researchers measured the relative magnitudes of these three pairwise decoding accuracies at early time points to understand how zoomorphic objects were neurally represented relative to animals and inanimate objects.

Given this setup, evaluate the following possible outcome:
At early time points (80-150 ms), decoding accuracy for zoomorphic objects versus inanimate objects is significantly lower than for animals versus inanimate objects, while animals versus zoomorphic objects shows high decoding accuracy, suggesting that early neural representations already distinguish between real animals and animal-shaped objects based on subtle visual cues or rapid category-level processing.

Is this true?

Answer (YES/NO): NO